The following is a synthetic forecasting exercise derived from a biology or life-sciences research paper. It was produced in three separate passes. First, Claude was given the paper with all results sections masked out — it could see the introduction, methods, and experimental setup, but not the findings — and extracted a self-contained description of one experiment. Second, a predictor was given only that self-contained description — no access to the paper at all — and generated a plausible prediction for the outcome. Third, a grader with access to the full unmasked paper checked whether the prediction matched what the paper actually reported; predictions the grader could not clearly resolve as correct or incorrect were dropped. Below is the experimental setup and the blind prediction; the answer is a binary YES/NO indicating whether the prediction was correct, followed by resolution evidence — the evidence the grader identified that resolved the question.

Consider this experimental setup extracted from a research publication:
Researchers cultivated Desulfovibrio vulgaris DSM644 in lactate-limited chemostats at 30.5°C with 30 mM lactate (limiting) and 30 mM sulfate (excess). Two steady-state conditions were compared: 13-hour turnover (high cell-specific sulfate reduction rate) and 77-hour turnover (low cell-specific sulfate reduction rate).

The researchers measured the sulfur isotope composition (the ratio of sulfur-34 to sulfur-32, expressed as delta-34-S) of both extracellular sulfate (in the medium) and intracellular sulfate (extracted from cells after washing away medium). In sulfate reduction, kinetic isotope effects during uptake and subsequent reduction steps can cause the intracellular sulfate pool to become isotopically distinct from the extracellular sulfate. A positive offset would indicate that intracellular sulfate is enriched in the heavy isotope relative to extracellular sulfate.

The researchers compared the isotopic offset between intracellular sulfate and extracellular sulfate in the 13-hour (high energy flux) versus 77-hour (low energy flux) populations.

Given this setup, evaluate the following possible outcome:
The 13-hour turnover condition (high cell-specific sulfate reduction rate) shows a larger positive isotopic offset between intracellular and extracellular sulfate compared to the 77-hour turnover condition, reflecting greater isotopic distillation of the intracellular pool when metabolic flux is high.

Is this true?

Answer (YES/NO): YES